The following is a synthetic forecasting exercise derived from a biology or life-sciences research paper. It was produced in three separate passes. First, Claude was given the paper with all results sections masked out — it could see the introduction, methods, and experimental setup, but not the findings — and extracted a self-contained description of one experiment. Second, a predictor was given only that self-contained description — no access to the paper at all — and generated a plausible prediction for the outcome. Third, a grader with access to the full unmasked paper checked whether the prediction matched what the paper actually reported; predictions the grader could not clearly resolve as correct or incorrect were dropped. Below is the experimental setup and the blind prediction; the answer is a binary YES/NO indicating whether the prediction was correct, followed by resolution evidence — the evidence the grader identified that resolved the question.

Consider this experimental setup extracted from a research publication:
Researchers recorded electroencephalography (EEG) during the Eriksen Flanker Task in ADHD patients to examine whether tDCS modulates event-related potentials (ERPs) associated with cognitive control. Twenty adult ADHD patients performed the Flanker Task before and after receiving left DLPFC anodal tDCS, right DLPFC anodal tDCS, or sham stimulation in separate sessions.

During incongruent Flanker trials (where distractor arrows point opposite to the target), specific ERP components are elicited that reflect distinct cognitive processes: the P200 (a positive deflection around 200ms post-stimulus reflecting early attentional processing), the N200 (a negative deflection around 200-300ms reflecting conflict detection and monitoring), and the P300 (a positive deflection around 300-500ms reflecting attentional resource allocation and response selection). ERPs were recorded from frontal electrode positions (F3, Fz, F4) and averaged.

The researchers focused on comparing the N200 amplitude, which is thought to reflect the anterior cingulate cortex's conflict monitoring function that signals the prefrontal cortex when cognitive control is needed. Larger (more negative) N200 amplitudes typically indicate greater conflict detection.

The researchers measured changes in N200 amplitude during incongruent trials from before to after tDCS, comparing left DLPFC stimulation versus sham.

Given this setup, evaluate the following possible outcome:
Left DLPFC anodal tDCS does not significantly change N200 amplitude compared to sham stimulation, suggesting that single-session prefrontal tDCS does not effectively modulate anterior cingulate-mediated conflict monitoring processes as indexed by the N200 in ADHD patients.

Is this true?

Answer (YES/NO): YES